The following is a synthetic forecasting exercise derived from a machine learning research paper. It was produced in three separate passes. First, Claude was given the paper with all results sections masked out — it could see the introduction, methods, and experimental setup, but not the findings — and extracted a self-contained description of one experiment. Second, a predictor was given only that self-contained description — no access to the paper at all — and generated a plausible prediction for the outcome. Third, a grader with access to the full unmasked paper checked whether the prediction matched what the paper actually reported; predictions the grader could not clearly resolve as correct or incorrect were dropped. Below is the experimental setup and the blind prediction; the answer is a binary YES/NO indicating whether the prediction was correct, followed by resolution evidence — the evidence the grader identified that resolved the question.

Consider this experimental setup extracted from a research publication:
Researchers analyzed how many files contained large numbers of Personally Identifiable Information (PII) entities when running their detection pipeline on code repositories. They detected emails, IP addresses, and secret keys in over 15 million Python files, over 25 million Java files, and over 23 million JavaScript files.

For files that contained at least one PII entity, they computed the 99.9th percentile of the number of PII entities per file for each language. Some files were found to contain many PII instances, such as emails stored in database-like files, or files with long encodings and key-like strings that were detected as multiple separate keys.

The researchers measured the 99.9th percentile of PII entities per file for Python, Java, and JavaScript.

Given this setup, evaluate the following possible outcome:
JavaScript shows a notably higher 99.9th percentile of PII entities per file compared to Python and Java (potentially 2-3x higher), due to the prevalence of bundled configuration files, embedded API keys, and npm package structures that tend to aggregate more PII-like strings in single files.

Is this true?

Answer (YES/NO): NO